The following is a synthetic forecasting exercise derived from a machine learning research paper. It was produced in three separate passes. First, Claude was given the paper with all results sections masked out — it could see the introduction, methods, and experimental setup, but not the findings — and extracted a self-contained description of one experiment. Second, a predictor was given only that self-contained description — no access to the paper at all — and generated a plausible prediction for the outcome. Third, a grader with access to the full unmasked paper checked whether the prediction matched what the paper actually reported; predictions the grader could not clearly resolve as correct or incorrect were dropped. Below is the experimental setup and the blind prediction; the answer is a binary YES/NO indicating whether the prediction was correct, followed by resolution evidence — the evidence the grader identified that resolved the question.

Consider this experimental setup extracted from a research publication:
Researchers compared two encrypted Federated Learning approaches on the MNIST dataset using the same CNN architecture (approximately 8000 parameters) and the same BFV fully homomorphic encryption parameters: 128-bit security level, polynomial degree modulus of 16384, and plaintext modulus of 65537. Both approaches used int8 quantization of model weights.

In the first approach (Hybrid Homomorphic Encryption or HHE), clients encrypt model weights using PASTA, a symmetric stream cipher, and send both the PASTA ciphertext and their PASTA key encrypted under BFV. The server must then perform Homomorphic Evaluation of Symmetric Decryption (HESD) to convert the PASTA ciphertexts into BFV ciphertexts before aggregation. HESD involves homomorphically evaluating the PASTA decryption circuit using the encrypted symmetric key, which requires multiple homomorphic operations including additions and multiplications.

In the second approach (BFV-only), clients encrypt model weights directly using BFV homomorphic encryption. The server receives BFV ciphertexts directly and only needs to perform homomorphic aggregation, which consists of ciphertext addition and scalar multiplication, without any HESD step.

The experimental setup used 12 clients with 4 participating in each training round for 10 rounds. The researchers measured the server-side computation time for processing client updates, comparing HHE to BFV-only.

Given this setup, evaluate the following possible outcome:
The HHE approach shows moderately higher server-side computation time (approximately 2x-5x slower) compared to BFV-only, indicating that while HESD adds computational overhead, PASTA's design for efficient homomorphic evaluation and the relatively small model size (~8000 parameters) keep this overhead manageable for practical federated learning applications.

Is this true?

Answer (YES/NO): NO